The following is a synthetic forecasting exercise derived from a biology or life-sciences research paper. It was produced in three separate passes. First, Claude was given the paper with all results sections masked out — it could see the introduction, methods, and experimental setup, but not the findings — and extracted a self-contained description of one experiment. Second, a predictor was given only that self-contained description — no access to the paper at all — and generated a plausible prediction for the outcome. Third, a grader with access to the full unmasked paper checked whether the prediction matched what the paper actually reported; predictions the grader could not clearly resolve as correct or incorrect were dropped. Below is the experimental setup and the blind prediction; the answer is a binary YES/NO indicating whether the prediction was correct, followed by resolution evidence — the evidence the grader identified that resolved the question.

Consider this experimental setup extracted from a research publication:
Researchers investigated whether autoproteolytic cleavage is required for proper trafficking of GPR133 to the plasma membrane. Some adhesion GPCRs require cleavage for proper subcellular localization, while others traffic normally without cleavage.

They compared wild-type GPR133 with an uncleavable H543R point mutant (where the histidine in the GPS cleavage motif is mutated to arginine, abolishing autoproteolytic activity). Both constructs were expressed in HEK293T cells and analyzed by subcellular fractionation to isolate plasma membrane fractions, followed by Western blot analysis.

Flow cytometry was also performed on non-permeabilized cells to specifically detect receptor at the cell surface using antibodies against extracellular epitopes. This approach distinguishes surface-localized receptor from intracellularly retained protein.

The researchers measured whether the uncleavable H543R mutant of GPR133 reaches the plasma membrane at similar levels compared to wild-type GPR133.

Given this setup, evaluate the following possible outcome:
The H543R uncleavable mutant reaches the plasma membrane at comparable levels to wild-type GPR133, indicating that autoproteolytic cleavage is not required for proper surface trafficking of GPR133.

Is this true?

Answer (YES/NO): YES